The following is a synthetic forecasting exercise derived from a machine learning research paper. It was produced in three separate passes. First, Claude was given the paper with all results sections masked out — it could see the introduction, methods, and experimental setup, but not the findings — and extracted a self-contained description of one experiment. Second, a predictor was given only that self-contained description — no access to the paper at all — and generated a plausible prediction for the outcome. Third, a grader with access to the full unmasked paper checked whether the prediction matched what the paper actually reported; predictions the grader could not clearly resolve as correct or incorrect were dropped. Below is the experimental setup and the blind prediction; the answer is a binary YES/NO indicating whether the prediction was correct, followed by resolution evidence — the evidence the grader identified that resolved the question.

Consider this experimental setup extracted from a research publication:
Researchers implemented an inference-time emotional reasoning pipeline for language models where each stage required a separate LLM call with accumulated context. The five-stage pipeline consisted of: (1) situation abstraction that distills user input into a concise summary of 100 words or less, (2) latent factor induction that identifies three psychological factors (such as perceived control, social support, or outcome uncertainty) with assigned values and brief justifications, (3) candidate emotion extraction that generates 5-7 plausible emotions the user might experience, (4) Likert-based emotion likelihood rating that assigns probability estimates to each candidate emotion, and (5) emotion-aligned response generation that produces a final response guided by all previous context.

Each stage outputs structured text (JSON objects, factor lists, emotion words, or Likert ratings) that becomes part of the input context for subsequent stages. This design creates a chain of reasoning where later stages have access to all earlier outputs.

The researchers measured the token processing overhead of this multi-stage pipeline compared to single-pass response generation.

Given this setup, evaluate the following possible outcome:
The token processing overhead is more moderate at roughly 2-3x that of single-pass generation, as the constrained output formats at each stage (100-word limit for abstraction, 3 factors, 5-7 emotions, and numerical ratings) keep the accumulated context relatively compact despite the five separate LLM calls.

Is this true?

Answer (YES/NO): NO